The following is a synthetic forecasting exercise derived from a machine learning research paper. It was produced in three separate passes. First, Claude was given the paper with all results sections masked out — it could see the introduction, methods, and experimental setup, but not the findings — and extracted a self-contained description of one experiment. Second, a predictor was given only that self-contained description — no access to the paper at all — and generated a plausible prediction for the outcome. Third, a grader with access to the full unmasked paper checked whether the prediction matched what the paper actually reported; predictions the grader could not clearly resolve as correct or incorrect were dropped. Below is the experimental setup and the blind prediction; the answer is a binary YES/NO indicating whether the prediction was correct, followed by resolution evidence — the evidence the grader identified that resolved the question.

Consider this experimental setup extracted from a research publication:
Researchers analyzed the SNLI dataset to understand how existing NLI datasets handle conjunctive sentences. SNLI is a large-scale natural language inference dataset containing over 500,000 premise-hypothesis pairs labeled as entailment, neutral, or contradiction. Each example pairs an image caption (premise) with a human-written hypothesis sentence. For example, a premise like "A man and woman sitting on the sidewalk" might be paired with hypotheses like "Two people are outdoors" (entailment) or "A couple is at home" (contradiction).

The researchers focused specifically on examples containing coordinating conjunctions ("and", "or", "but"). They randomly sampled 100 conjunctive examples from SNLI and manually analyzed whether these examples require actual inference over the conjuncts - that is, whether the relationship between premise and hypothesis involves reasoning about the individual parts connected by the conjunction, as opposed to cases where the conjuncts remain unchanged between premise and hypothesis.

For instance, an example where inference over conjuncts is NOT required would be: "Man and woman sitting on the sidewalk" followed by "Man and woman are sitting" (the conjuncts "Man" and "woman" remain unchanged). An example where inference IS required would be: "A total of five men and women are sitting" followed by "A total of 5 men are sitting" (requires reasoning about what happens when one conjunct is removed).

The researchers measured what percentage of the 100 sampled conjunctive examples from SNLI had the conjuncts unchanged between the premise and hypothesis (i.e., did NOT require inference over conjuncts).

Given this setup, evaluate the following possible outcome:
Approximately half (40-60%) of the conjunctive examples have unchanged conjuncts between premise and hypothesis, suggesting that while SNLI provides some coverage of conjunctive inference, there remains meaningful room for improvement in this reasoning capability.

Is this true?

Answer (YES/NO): NO